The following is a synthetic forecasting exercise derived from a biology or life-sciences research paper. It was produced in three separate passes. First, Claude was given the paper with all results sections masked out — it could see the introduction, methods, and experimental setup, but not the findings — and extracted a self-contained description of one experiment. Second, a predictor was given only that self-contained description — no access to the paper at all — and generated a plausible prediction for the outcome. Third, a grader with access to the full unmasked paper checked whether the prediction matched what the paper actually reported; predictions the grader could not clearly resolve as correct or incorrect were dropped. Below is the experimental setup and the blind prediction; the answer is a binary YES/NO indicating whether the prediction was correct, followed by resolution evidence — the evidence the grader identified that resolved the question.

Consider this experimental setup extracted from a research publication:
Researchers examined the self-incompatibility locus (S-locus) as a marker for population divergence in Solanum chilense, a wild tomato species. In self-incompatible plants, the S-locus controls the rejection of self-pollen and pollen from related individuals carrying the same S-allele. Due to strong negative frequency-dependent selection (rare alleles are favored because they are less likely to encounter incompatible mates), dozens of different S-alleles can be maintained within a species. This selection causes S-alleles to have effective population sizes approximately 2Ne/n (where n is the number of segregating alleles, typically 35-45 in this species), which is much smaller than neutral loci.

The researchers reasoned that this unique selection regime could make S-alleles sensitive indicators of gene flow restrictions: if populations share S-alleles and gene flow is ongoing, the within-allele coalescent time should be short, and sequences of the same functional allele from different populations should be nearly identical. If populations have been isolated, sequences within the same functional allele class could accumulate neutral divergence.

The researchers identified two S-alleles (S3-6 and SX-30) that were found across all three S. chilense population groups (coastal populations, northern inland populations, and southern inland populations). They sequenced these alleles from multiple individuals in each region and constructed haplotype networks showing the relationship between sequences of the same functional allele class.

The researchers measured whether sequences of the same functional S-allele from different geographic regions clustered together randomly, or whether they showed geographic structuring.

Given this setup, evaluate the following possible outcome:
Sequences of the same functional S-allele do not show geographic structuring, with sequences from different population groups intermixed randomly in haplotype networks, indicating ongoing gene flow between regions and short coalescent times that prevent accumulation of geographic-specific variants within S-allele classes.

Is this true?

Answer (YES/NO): NO